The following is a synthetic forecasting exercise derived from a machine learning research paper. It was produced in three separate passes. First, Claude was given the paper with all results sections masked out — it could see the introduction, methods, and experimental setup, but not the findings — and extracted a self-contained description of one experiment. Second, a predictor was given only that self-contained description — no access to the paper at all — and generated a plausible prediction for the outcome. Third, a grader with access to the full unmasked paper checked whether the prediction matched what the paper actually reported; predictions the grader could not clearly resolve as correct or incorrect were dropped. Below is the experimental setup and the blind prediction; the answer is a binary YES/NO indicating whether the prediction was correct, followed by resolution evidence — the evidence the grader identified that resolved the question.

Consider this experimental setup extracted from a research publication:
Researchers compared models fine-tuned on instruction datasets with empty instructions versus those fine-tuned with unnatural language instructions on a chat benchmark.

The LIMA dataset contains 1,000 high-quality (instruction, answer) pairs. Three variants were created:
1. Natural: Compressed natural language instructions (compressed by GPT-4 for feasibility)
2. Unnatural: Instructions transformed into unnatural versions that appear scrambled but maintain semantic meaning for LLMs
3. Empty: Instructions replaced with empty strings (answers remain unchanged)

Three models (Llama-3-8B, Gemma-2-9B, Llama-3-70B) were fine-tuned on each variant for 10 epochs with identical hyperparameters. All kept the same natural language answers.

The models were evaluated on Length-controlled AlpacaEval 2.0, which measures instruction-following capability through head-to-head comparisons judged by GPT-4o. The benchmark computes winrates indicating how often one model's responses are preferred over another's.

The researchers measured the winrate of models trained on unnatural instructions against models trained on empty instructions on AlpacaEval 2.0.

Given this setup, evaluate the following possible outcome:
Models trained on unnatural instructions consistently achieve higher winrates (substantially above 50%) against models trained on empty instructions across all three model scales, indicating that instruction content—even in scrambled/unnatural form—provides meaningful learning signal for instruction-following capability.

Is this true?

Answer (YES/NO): YES